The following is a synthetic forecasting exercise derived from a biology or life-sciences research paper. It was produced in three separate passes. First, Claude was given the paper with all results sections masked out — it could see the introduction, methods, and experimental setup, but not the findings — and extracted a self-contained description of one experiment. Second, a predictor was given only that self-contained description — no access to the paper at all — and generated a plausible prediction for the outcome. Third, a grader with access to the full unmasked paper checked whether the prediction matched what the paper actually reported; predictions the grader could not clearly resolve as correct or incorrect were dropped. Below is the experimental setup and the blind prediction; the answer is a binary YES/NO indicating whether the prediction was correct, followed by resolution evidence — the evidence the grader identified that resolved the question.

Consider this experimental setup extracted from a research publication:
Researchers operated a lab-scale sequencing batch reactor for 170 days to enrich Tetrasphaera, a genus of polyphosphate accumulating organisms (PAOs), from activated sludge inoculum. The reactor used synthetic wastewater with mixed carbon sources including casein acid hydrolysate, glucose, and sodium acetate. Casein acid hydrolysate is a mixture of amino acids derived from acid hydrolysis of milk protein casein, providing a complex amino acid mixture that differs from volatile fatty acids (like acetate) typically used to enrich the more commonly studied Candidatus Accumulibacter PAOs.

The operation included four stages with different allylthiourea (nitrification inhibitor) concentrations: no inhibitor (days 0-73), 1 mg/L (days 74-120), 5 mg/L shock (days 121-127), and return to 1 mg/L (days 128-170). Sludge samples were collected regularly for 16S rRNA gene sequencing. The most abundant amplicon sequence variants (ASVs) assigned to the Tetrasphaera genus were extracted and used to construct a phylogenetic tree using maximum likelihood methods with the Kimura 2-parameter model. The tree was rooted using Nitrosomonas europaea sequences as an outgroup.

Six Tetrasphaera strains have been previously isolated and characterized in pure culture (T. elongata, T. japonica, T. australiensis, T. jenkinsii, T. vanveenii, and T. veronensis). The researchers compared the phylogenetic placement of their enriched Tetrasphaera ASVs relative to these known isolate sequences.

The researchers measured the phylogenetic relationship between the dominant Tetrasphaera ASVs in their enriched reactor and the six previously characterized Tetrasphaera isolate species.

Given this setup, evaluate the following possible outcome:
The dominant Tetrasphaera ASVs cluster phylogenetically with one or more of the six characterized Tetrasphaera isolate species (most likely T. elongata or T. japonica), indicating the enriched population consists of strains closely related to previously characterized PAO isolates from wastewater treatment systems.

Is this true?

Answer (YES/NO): NO